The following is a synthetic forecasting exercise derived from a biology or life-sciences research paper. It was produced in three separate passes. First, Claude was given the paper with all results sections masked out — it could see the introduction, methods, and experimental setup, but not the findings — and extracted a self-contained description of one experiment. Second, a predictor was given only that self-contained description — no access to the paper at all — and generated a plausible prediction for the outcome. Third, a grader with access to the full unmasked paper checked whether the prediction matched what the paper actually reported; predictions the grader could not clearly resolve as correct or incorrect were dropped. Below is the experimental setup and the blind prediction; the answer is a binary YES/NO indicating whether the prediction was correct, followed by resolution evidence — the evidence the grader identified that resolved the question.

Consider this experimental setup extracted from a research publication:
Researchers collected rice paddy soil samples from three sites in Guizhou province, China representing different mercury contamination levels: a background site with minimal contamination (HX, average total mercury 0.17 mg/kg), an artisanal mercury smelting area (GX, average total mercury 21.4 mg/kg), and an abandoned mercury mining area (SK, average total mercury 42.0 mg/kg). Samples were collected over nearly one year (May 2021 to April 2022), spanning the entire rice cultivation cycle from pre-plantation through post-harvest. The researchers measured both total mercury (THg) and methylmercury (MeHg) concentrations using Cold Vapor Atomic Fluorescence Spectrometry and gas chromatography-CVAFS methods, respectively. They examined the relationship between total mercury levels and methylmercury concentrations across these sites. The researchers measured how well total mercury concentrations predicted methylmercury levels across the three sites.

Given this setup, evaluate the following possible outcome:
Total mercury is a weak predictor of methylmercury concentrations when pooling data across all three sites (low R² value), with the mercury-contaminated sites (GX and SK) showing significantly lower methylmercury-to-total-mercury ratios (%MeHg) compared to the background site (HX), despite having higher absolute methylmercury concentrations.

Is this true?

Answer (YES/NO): YES